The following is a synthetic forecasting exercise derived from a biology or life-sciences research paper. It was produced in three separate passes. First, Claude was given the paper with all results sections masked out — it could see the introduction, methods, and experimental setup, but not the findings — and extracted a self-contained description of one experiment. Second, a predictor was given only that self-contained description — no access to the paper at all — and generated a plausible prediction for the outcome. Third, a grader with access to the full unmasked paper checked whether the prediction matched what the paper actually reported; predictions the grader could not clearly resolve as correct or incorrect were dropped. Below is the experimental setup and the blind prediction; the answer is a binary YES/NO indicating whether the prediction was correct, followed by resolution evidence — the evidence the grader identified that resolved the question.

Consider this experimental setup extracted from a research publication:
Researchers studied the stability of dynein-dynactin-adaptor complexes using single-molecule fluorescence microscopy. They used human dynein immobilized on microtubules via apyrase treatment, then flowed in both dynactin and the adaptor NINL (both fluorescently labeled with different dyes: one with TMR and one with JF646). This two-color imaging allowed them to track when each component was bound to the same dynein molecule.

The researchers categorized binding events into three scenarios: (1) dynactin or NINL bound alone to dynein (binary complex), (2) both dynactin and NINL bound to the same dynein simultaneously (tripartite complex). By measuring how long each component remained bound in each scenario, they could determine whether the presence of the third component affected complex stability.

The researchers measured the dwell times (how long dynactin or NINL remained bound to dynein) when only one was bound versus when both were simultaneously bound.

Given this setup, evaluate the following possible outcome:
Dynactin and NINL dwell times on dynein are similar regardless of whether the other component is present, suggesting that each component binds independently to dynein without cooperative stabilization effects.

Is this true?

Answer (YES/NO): NO